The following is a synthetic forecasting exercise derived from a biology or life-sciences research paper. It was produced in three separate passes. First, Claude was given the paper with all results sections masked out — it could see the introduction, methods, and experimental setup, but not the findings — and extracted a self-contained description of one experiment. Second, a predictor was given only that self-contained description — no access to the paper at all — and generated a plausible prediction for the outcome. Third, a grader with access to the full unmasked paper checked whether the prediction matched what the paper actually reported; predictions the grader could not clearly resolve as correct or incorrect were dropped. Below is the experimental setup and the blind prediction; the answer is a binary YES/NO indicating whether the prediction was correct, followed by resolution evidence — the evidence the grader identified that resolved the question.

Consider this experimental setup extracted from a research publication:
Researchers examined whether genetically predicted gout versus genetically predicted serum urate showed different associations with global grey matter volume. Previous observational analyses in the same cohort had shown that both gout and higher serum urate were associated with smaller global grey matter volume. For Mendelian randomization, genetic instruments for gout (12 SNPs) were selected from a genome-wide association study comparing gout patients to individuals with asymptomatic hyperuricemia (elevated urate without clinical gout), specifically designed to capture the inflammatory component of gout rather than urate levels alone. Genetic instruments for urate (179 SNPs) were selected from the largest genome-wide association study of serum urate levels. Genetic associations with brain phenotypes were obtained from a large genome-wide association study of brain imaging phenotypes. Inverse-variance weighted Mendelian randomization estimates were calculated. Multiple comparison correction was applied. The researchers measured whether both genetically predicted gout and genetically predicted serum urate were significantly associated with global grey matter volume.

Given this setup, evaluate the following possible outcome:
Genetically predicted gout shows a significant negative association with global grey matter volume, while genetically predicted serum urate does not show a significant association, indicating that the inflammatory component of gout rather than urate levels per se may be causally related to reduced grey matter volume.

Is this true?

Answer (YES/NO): YES